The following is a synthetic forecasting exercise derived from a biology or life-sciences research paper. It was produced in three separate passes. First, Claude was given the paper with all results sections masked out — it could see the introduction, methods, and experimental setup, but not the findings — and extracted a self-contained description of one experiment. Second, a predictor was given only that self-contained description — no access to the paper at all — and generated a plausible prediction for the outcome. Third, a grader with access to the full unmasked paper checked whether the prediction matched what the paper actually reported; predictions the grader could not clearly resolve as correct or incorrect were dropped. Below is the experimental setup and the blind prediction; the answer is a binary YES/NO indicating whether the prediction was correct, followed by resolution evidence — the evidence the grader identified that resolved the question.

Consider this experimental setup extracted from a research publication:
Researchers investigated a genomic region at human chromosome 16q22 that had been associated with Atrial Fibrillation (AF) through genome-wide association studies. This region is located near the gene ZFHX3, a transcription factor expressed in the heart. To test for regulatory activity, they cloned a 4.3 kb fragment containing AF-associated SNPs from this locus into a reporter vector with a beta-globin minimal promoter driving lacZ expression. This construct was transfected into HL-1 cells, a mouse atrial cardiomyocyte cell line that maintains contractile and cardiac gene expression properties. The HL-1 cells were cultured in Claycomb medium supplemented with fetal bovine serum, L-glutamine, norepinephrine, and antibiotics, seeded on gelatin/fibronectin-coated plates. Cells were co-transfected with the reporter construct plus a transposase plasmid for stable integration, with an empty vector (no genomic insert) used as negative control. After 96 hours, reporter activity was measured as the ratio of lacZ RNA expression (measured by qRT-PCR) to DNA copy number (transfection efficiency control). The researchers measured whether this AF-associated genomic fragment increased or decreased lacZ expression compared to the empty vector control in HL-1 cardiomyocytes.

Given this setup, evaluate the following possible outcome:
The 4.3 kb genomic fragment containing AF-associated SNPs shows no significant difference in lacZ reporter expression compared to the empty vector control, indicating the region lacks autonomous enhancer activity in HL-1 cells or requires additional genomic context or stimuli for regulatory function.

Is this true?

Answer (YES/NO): NO